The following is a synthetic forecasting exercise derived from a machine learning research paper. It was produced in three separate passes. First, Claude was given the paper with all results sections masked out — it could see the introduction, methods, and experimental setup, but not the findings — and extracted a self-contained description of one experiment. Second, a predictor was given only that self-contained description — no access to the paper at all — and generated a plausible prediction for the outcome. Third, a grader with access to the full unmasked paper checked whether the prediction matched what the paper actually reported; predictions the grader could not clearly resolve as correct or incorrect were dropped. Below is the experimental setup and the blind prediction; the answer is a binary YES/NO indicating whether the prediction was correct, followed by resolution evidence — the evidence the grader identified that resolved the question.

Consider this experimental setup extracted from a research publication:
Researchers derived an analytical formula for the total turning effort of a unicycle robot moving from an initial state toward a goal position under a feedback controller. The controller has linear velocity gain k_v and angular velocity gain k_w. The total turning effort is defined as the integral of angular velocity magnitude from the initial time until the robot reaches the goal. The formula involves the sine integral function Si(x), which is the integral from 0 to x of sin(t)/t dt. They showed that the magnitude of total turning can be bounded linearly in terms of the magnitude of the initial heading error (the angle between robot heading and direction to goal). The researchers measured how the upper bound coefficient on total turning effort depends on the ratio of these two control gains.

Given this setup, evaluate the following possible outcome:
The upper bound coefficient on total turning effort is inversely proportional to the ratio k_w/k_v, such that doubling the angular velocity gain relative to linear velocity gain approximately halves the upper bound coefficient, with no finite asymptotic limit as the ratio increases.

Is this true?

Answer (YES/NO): NO